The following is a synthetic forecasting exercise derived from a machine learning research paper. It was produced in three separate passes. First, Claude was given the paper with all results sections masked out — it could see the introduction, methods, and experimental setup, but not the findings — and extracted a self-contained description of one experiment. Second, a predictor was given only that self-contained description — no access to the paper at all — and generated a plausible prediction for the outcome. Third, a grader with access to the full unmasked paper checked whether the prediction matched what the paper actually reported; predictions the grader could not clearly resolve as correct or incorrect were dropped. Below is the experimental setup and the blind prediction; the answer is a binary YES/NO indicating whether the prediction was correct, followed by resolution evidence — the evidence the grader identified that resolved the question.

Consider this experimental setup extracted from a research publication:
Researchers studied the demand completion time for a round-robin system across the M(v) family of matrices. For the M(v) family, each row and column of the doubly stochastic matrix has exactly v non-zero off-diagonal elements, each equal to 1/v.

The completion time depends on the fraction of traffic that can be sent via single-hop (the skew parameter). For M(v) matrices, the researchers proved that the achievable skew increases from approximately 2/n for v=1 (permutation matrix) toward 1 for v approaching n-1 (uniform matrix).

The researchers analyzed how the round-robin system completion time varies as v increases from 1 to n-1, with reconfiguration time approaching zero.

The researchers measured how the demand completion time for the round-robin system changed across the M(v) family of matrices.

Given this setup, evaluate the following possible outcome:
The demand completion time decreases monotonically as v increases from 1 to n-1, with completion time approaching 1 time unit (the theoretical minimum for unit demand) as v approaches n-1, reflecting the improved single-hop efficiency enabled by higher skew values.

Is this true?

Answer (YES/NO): NO